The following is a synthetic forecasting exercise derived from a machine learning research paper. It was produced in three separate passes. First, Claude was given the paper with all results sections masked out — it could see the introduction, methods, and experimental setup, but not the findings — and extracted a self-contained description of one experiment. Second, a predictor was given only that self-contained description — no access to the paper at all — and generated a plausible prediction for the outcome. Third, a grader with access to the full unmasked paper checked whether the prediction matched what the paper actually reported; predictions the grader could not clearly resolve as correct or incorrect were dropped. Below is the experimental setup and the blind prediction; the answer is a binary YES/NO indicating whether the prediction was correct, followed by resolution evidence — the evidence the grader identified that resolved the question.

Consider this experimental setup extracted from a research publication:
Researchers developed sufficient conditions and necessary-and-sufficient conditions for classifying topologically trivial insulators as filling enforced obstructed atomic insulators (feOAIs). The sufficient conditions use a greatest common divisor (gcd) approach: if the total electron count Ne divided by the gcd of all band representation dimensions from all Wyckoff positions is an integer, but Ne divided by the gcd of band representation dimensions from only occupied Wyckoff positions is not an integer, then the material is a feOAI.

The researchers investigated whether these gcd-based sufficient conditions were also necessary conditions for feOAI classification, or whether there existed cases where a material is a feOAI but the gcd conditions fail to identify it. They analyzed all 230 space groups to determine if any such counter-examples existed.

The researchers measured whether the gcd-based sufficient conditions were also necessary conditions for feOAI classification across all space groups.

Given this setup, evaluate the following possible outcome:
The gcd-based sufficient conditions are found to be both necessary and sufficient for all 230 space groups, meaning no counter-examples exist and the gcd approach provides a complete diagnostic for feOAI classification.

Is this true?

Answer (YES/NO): NO